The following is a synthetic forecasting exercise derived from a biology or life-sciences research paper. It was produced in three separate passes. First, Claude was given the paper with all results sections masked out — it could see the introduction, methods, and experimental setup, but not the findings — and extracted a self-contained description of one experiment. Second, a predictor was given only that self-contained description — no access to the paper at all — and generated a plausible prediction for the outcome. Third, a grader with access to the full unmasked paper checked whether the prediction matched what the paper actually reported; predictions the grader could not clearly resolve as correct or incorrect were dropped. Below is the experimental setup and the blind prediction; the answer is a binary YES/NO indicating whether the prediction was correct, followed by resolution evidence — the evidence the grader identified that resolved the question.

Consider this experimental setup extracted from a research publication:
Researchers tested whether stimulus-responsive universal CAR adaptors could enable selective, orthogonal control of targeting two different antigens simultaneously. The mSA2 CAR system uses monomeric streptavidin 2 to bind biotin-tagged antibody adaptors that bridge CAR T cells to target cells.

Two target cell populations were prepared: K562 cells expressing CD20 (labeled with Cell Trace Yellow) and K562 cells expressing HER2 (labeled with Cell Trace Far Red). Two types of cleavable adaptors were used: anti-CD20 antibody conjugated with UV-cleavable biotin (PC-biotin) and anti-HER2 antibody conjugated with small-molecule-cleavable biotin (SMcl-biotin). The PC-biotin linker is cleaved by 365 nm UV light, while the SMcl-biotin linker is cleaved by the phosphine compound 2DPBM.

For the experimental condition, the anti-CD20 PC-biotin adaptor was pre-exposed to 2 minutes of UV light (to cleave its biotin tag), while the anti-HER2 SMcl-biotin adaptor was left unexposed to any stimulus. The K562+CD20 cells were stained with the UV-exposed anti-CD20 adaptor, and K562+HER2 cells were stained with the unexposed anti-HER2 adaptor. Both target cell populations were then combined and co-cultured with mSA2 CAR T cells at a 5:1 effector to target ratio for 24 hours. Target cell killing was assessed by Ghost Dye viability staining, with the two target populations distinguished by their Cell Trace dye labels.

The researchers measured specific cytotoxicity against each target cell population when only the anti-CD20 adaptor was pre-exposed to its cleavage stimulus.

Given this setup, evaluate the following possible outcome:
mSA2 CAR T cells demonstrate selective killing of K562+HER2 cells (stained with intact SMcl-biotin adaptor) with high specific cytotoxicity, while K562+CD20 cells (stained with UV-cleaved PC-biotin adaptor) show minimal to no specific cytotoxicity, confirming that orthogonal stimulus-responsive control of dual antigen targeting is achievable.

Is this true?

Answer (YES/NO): YES